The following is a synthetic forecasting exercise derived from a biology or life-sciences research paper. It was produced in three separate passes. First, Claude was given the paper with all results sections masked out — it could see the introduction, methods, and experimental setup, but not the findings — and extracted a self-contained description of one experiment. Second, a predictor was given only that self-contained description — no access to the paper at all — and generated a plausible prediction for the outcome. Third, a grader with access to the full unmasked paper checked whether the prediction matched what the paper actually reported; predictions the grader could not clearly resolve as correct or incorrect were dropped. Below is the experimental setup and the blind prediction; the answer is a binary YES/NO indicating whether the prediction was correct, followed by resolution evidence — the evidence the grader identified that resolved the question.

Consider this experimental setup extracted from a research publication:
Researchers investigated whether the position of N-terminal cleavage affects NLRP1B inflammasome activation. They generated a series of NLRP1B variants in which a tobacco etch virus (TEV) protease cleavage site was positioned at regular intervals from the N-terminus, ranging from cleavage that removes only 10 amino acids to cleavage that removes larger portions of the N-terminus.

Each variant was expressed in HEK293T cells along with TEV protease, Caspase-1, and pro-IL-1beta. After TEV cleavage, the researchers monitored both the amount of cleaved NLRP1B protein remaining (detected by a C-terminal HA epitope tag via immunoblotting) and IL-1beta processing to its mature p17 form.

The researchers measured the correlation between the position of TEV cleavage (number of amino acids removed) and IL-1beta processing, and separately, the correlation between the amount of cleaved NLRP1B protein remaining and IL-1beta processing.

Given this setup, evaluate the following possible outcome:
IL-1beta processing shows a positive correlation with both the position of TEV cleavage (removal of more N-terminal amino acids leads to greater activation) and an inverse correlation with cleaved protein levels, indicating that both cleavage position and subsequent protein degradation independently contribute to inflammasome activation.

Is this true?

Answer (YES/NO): NO